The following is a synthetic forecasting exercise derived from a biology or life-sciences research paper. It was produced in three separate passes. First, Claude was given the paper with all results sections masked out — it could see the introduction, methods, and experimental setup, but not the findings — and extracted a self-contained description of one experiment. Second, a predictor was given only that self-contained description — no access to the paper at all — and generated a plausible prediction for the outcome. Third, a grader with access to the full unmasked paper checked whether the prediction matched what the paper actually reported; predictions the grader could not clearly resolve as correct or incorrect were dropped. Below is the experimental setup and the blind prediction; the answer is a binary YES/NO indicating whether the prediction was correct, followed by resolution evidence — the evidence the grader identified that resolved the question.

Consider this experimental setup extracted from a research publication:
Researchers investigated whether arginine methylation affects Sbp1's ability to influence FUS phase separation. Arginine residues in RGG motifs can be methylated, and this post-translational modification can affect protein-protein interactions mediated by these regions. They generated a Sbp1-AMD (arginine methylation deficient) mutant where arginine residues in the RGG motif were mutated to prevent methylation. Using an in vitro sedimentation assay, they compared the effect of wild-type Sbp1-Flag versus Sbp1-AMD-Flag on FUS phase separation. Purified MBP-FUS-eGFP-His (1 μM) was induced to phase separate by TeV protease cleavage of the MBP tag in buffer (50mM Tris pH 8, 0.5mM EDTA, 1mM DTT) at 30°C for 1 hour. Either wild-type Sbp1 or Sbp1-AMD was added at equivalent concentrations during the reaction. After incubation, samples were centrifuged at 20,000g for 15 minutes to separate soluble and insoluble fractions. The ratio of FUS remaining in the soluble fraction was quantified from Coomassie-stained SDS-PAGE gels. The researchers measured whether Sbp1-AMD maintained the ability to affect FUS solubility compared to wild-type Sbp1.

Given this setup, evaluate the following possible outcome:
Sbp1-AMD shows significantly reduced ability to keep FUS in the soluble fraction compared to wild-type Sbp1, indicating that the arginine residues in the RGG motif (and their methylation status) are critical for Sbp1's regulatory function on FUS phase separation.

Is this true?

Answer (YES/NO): YES